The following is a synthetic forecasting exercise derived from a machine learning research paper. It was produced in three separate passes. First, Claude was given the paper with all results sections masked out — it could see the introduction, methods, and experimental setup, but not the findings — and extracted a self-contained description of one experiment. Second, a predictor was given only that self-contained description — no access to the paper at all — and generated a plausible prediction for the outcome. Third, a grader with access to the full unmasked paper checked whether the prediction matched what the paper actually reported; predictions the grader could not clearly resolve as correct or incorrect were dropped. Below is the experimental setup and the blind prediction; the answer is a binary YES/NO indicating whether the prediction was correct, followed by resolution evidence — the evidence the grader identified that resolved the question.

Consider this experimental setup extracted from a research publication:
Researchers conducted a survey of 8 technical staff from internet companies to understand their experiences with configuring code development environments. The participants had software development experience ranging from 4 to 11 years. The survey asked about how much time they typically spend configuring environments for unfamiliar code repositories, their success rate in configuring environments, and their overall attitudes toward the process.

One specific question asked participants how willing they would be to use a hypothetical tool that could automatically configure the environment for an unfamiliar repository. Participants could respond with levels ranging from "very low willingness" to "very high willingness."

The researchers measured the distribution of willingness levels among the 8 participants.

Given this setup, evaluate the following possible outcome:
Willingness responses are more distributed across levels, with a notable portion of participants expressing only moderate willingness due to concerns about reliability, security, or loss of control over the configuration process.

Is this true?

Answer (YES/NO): NO